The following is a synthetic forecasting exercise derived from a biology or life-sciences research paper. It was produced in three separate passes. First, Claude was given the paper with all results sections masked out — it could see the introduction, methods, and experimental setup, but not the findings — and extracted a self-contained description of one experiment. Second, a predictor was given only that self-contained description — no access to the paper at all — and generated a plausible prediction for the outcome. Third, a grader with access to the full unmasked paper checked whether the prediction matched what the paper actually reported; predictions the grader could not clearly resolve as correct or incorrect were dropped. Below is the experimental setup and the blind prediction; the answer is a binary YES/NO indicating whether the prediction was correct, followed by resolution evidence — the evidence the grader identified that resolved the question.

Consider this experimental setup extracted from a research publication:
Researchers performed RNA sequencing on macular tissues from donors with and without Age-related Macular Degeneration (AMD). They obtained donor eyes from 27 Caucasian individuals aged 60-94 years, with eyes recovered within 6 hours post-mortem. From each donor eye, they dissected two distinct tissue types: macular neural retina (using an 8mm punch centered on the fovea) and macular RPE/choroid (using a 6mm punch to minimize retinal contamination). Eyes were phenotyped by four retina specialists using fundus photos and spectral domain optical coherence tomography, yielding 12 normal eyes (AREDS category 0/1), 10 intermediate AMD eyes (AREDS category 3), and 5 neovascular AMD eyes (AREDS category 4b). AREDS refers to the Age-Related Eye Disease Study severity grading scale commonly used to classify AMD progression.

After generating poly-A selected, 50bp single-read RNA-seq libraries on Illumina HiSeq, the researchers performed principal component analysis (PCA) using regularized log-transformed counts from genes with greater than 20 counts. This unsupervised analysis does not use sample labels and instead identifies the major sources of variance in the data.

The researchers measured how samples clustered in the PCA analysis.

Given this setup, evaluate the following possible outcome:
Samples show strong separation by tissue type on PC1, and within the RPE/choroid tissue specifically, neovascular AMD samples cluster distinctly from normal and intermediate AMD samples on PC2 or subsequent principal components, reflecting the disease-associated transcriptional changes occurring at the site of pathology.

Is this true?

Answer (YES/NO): NO